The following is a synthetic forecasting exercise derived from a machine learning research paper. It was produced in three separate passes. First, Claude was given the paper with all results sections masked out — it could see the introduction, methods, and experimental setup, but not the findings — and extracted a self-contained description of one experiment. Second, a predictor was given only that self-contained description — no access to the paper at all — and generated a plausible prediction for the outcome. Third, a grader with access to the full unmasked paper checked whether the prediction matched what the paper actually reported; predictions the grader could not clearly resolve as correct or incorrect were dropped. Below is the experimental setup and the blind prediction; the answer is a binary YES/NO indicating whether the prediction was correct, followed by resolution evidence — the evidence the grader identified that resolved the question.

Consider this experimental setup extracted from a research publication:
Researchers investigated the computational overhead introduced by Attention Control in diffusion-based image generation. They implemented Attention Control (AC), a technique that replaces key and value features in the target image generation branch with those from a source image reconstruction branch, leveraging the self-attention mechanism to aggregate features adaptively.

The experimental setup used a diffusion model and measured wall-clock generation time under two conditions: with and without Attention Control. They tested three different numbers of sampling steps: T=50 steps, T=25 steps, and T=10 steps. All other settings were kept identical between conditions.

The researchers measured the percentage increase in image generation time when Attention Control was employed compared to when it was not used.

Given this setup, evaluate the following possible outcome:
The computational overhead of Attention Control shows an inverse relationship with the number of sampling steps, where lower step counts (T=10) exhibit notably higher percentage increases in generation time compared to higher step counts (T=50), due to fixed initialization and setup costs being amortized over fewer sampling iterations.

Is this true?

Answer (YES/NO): NO